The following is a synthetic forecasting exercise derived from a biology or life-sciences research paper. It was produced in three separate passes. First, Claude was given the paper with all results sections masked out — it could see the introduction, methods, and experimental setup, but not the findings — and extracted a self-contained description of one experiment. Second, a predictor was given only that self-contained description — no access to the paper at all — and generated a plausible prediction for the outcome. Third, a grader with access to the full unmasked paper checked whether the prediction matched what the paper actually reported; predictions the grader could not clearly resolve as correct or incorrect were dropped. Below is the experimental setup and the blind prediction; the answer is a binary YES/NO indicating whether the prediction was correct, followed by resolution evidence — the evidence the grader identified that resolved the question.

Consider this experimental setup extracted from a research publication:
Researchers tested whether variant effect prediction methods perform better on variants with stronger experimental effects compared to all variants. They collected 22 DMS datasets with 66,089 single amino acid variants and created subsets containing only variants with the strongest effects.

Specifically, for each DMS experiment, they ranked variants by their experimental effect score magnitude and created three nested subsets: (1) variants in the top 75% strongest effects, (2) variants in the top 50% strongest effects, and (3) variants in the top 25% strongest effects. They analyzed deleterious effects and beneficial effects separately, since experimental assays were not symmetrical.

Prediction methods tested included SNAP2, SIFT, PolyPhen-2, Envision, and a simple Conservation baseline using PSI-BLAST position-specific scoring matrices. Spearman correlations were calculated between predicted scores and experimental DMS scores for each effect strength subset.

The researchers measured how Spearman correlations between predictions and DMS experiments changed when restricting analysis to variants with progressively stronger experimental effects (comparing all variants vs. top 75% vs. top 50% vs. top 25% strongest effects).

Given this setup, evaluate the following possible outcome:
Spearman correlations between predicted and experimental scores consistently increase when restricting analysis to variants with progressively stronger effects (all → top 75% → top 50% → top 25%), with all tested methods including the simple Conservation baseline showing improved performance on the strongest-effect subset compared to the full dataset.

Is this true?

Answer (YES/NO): NO